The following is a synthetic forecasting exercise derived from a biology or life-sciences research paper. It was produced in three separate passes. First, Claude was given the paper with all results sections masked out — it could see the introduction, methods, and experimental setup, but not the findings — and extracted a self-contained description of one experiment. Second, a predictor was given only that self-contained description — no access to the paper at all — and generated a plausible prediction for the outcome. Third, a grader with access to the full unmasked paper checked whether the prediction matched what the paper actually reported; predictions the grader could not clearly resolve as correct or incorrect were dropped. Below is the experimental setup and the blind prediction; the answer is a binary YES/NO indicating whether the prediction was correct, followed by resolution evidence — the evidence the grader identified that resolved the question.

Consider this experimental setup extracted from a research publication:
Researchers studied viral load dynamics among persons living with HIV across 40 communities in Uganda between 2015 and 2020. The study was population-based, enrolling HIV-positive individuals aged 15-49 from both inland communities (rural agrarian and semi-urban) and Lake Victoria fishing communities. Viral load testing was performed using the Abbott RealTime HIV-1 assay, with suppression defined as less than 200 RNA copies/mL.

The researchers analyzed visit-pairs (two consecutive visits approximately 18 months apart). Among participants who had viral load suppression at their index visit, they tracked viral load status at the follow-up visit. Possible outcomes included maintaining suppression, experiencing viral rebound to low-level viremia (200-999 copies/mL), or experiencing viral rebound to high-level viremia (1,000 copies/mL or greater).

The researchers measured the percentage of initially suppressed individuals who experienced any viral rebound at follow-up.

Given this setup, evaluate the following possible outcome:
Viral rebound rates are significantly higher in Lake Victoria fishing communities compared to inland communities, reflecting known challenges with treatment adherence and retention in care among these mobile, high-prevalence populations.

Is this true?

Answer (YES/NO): NO